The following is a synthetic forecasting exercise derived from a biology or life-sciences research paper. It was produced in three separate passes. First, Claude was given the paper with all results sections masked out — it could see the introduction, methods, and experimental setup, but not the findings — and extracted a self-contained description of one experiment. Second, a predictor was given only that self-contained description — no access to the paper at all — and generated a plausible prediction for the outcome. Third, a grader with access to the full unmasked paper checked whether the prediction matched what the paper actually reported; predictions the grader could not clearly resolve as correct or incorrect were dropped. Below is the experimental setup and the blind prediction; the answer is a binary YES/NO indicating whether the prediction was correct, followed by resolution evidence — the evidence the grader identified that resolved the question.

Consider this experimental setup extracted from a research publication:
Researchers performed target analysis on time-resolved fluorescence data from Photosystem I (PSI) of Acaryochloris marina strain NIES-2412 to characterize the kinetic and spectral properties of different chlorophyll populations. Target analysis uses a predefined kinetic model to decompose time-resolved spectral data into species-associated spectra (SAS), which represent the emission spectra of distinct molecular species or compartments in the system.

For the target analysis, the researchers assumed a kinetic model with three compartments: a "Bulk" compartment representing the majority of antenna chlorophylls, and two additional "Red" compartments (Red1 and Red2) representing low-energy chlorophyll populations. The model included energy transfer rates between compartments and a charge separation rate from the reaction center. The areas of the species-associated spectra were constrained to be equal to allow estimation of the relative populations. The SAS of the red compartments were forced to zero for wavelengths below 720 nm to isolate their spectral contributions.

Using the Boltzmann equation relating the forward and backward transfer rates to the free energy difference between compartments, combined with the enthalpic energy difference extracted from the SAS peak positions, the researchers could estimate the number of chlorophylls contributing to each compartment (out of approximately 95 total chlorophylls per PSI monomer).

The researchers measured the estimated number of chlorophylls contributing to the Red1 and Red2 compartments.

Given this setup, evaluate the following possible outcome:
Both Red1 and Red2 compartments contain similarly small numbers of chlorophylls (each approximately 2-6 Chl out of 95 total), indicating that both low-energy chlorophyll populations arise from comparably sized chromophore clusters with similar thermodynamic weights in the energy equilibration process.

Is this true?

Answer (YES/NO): NO